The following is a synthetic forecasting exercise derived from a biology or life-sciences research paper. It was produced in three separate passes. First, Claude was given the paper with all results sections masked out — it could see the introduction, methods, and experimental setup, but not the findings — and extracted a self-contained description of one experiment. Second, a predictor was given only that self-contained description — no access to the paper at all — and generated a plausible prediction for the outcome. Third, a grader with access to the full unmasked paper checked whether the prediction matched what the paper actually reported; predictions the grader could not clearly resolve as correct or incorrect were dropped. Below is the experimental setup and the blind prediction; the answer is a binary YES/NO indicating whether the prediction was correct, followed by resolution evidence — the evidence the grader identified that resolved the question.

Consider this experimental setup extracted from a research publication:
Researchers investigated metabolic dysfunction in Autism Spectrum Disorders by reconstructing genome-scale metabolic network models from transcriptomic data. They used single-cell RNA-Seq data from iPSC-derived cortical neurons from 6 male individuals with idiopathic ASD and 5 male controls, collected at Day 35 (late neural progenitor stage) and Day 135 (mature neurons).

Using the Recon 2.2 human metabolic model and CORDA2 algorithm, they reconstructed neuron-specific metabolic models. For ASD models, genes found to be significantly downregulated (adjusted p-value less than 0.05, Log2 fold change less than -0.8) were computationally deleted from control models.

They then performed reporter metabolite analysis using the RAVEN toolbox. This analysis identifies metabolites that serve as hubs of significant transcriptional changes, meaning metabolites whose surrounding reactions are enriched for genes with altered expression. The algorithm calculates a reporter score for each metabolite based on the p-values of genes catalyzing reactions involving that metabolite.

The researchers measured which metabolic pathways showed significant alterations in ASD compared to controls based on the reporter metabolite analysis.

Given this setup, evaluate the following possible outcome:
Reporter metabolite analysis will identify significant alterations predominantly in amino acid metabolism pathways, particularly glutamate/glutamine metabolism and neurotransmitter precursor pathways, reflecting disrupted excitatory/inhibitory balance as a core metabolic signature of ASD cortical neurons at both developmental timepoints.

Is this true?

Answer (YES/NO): NO